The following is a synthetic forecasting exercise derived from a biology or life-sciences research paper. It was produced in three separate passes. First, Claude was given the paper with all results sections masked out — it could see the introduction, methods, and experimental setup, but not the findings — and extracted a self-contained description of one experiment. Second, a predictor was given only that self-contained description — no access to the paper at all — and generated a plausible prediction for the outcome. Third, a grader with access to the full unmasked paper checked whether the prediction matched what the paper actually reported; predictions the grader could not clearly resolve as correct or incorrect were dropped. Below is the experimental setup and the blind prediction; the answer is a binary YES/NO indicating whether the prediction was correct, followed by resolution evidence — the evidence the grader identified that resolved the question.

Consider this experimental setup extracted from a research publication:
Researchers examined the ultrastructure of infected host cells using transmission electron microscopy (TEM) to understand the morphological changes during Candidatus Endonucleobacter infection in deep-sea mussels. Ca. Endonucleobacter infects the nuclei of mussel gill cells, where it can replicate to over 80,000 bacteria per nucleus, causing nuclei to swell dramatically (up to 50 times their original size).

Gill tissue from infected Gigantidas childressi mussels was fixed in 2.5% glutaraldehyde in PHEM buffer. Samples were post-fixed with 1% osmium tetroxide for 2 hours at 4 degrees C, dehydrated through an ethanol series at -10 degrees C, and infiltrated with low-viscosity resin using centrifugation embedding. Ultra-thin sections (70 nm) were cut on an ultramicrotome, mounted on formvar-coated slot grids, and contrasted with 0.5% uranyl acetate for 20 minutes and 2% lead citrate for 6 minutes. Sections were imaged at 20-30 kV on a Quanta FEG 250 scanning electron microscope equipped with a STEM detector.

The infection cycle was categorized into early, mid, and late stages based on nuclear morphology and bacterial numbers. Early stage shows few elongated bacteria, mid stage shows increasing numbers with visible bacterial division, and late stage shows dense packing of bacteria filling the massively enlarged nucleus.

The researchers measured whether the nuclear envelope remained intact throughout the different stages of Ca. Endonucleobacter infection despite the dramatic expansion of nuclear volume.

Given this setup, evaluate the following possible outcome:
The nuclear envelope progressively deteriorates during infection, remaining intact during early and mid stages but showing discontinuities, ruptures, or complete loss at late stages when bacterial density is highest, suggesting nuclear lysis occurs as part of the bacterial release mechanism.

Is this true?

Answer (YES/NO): NO